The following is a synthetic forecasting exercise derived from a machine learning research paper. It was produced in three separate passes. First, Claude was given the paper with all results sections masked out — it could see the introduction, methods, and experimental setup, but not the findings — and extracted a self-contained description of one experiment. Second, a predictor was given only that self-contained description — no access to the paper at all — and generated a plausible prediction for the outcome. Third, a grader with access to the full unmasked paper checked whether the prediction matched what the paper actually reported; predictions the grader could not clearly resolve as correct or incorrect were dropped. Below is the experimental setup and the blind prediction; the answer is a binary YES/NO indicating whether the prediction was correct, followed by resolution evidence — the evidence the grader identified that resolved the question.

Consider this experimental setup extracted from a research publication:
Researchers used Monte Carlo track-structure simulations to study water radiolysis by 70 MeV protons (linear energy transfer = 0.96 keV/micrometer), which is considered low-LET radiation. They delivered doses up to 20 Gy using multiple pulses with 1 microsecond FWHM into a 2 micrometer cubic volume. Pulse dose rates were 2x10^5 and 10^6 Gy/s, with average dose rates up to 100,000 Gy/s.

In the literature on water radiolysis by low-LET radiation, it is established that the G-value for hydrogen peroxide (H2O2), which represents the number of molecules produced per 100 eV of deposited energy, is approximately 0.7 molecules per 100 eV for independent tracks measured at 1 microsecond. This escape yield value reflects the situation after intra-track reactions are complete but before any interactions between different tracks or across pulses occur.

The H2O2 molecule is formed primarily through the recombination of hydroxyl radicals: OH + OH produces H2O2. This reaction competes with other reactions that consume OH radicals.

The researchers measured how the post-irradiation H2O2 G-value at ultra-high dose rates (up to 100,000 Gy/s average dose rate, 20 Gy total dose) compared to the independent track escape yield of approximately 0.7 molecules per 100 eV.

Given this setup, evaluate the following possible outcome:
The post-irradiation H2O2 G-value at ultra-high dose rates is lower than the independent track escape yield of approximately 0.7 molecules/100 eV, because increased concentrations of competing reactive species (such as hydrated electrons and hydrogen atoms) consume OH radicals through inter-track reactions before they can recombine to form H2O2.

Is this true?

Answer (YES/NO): NO